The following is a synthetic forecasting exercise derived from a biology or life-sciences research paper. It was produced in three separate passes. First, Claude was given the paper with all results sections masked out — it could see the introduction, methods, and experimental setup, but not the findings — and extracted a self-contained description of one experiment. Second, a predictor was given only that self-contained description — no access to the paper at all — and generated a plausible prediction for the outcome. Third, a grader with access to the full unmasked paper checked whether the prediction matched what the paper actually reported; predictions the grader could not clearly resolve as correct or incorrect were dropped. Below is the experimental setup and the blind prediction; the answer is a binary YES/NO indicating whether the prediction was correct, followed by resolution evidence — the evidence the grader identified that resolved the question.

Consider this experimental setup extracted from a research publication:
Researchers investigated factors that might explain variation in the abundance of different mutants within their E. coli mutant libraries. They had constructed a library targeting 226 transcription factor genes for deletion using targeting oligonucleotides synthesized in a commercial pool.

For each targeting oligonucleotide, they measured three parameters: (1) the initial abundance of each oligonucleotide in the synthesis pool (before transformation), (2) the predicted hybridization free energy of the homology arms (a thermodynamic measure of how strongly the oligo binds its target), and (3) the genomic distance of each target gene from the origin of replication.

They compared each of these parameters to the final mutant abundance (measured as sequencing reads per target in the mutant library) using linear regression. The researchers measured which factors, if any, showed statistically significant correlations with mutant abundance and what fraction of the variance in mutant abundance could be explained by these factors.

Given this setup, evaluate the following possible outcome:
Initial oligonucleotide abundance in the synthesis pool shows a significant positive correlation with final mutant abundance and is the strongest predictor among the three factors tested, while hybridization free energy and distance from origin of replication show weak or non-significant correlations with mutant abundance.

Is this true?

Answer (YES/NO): NO